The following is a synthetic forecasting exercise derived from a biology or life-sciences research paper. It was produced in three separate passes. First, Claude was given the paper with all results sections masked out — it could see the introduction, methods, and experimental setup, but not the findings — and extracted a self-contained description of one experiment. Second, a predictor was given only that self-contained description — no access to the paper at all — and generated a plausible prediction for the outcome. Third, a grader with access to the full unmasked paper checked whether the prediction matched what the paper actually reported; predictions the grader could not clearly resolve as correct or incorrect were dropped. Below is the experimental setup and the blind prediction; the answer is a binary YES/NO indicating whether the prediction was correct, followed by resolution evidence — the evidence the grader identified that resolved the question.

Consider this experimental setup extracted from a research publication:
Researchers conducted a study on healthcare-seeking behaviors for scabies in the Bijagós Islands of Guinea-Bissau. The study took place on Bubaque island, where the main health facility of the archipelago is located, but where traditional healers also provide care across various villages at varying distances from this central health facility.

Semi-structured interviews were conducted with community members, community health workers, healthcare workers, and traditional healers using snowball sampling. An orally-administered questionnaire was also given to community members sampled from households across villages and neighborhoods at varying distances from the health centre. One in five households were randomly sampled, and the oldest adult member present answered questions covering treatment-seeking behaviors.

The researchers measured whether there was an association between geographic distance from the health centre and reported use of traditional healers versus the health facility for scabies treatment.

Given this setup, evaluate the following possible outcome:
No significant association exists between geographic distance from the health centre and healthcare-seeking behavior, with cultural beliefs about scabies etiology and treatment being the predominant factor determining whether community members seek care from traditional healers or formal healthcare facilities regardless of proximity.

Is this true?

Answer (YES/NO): NO